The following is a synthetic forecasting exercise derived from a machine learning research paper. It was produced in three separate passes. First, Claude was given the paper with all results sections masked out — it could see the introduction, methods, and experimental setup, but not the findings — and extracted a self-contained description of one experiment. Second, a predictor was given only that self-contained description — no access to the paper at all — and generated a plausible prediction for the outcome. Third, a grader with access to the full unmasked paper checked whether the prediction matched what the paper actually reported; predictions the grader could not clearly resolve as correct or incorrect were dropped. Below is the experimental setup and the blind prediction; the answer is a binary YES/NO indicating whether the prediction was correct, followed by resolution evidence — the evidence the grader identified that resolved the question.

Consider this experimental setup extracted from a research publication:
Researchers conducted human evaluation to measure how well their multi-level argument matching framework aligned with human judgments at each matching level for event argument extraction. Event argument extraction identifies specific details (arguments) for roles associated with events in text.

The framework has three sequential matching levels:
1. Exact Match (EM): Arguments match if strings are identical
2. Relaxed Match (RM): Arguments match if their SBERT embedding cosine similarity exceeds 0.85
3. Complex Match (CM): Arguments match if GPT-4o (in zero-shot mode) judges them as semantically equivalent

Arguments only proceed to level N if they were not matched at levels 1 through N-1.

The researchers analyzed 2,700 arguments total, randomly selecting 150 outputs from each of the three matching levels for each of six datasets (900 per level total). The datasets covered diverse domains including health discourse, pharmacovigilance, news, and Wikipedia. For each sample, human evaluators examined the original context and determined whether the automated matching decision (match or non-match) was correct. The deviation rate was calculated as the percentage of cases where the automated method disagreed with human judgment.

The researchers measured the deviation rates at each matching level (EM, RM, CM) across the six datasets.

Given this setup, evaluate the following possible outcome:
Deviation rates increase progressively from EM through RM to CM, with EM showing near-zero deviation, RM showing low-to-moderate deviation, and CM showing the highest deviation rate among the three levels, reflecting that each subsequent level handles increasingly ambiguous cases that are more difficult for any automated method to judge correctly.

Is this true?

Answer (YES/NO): YES